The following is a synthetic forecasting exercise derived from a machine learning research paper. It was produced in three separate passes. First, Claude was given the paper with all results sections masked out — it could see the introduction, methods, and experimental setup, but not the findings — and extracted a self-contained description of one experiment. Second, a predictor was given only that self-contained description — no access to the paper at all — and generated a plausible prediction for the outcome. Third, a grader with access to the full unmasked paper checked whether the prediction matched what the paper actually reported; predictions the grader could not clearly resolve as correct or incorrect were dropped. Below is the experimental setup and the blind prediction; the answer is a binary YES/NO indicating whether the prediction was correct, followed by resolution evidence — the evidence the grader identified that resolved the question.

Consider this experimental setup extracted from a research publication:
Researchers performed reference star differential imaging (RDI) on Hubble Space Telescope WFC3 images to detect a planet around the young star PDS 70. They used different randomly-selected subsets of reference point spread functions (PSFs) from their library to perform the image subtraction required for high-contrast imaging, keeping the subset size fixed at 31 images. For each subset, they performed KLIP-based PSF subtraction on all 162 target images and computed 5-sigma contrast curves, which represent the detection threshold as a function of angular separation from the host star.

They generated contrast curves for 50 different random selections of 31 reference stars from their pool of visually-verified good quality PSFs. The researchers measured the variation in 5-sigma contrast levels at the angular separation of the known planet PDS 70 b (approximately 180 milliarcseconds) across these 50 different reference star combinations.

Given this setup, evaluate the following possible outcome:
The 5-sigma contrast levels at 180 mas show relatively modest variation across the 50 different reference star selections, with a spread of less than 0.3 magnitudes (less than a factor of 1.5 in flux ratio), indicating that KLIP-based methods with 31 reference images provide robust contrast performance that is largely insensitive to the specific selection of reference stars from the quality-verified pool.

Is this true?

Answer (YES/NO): NO